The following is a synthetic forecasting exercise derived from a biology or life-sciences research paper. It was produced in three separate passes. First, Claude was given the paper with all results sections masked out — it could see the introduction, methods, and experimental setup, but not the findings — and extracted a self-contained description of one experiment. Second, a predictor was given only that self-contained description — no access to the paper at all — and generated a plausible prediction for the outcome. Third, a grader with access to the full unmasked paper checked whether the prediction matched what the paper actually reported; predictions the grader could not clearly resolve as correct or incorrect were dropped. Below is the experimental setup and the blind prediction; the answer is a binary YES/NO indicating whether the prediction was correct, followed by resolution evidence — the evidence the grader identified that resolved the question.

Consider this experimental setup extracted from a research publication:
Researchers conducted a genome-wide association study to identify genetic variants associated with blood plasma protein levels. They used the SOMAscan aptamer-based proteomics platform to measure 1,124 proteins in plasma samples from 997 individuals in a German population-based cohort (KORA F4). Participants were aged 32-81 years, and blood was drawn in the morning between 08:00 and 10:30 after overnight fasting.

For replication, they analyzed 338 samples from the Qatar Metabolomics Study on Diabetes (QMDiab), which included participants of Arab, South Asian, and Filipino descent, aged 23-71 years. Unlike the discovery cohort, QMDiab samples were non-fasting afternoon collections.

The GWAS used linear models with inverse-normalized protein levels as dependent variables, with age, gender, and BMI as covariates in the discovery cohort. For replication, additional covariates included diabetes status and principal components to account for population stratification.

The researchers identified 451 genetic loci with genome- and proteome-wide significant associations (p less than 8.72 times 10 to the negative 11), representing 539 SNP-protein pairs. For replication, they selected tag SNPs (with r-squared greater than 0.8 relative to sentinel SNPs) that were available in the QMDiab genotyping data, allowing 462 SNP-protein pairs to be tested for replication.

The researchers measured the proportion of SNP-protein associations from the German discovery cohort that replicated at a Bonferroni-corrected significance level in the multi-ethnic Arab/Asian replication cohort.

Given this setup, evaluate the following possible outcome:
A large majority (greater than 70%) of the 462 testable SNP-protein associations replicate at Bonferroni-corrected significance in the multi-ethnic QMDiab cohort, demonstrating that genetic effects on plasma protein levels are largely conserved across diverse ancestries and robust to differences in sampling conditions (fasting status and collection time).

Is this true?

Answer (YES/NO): NO